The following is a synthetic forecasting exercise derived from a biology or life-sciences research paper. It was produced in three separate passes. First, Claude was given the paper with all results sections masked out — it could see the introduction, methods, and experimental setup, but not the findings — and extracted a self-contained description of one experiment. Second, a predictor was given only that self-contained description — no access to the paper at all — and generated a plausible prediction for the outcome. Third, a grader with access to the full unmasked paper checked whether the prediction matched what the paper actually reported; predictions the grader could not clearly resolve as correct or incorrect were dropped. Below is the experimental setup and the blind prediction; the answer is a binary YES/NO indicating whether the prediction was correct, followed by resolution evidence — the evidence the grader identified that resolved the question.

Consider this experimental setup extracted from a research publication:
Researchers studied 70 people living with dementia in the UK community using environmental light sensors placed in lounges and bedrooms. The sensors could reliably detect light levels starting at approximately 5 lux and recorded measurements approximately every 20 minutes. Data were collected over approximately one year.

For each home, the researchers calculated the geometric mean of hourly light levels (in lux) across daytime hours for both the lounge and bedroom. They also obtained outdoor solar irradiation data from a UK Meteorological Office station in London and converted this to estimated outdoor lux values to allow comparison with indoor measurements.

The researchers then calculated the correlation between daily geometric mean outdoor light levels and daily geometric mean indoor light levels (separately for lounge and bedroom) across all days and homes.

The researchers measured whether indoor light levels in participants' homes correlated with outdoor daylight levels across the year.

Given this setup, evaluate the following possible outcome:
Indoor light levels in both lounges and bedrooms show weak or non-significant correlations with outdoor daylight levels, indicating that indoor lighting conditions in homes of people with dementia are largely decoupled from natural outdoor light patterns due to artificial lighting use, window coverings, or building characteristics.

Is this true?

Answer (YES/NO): NO